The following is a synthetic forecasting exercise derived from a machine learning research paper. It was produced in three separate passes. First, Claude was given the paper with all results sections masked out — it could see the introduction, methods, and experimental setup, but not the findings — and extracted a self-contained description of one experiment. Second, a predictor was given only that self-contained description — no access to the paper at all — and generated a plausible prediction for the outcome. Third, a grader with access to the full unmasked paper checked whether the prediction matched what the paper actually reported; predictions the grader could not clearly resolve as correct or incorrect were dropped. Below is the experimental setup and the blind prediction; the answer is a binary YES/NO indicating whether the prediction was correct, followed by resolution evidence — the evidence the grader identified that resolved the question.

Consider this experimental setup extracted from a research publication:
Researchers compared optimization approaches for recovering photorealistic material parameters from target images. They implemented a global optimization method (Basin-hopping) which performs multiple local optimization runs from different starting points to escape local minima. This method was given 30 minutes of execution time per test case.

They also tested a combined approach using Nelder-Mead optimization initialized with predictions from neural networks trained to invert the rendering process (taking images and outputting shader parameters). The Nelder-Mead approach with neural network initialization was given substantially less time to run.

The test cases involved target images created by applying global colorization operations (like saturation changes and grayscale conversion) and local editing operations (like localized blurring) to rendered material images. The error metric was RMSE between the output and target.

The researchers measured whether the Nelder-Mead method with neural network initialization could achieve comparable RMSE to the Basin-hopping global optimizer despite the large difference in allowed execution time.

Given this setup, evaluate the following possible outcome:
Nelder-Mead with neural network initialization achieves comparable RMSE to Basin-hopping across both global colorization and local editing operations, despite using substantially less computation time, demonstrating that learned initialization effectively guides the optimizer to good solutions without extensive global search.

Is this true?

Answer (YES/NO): YES